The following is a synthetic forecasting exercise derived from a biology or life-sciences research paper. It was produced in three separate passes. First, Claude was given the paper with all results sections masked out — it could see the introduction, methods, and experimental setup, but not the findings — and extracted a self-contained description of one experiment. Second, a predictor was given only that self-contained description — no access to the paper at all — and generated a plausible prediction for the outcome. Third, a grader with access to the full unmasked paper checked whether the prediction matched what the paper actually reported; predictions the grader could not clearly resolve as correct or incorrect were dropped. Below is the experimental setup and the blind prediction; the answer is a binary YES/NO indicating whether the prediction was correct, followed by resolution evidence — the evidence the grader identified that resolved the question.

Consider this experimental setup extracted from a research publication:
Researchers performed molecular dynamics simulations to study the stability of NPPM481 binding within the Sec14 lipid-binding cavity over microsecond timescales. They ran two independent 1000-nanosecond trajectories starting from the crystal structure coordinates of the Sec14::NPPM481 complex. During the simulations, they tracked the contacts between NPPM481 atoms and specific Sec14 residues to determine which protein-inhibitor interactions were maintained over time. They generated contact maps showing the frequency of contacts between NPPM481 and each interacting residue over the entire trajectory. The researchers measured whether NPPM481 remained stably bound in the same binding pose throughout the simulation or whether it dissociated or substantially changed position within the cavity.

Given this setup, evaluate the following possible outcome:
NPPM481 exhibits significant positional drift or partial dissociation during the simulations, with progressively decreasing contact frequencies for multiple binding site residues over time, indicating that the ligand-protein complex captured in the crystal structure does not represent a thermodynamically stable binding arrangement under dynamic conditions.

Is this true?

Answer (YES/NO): NO